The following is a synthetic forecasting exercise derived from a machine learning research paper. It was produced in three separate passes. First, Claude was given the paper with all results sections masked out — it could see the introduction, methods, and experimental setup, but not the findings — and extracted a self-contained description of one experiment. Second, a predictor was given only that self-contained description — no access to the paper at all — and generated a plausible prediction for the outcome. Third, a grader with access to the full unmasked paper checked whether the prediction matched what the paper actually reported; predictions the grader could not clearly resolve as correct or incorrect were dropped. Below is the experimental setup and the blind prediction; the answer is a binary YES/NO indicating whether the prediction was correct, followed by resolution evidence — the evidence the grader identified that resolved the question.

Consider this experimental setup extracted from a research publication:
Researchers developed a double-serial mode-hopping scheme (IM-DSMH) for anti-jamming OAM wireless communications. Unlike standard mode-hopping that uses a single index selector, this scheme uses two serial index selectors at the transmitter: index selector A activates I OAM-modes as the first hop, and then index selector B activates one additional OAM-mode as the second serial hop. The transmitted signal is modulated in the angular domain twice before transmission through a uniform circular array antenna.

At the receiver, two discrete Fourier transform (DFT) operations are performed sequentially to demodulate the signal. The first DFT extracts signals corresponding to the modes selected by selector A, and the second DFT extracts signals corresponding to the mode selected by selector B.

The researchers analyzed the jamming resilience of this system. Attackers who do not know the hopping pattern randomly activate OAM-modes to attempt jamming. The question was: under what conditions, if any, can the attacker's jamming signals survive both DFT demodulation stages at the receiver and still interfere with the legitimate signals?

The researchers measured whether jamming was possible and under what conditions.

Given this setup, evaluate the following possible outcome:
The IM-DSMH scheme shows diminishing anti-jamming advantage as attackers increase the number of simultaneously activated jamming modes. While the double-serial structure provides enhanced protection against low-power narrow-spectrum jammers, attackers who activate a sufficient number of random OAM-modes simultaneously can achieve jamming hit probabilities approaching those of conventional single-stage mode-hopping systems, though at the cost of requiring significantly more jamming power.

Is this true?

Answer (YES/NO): NO